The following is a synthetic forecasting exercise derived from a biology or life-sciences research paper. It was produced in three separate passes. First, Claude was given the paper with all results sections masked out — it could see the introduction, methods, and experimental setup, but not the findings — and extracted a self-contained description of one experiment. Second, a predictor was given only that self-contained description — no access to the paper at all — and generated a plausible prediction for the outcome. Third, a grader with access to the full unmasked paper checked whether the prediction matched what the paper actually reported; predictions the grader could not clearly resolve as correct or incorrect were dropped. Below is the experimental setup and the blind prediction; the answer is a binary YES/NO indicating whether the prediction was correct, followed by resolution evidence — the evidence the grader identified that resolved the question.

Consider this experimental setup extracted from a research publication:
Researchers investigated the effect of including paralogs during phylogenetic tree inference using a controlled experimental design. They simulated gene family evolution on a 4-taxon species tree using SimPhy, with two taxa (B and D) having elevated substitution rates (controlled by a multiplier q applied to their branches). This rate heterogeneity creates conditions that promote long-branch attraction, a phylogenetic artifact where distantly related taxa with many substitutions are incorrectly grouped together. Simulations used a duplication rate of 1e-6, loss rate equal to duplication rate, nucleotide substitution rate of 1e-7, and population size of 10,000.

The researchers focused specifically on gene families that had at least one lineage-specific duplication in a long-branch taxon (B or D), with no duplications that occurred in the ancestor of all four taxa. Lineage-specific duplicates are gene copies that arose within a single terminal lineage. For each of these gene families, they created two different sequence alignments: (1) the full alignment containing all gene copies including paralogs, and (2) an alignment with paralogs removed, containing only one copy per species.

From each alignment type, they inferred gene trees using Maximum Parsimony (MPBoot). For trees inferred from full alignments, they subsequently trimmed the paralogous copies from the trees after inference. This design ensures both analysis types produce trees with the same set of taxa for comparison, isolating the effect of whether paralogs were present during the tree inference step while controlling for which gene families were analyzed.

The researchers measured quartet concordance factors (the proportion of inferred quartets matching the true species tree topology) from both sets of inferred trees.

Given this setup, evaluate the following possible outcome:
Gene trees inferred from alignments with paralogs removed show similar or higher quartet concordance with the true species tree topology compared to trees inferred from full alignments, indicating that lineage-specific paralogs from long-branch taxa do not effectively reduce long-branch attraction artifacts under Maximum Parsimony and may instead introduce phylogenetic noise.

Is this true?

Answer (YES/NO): NO